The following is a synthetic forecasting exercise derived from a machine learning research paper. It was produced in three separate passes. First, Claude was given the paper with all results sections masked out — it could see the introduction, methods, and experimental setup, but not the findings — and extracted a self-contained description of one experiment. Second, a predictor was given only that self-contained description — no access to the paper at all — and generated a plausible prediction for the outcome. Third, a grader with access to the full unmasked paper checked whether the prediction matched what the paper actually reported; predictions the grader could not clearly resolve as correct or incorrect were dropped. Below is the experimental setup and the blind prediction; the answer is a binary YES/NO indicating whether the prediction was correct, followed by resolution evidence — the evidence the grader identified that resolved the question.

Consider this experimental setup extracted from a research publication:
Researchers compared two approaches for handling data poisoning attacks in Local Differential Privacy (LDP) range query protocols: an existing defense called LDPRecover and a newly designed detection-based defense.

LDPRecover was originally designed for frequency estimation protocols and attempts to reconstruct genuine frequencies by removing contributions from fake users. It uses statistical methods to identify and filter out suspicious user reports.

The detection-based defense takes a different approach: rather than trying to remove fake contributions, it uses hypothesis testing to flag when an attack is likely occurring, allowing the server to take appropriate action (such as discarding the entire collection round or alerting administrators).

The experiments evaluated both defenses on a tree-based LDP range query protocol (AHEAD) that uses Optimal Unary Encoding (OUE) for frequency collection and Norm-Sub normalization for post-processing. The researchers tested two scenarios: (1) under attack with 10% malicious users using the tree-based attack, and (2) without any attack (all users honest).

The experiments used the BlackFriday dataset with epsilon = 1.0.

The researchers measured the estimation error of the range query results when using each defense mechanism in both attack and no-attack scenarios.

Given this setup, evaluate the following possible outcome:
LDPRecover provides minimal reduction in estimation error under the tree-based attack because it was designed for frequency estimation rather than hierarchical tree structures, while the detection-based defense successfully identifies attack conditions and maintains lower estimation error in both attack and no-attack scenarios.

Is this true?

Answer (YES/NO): NO